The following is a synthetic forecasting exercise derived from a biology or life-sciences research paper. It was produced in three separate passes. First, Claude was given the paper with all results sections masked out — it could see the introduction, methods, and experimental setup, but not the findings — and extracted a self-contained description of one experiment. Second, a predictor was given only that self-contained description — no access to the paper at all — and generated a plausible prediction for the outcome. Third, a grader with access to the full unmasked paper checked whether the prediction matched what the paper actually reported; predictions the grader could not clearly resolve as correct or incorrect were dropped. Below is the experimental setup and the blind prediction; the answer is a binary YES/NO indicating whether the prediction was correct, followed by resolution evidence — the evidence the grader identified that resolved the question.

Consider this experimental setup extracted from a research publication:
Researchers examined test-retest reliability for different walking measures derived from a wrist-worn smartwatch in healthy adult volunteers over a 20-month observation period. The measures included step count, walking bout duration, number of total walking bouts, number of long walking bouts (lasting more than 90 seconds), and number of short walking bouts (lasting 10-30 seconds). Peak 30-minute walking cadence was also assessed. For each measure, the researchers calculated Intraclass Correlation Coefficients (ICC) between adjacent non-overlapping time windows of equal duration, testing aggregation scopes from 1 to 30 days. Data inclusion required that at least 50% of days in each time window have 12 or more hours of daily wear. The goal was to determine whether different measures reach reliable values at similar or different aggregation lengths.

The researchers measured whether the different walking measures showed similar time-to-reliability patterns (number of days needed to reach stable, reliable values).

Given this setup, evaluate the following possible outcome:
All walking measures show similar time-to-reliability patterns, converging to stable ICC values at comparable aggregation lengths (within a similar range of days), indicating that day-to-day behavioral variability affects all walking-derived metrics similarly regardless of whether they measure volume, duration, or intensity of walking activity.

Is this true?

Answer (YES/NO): YES